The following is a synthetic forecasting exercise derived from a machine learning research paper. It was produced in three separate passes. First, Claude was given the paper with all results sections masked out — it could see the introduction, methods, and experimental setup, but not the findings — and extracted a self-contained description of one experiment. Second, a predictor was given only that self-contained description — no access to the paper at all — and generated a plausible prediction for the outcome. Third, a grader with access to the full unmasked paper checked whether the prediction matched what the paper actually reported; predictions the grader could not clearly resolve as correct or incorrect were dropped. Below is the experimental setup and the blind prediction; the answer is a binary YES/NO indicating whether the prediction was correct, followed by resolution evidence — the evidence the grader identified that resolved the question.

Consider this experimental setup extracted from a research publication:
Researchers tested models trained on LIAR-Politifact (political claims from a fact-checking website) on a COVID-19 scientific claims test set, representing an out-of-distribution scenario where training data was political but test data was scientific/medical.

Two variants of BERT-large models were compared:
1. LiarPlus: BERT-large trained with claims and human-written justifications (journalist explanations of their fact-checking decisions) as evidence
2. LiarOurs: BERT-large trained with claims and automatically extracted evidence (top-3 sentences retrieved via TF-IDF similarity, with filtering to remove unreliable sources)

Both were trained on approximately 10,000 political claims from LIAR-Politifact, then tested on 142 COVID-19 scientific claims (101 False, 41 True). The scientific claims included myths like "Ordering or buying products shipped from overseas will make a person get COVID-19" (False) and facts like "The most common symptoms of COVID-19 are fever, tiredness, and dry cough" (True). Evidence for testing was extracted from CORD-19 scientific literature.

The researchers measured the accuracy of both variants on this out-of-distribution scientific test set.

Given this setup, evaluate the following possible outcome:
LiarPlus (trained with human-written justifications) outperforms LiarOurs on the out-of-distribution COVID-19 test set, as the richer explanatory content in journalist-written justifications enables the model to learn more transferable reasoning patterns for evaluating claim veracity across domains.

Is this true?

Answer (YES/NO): NO